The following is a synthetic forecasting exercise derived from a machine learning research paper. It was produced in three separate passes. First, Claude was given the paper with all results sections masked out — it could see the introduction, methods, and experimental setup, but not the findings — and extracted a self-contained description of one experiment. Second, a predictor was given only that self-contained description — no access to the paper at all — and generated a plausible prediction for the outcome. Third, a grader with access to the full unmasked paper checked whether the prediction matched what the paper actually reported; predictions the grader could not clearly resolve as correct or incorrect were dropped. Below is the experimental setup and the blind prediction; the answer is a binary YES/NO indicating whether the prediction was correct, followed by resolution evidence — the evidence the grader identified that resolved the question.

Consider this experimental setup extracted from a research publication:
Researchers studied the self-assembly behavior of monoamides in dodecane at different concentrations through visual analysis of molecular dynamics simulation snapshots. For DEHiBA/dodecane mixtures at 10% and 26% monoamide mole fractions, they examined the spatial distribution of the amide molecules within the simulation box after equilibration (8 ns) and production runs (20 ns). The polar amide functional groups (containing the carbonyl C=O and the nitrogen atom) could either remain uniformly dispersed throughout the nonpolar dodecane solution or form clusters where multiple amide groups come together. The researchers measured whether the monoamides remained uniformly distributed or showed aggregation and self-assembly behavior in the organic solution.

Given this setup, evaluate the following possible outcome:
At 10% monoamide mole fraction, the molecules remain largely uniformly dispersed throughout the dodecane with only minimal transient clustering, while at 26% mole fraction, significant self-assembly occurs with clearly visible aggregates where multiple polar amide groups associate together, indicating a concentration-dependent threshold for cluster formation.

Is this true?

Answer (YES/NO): NO